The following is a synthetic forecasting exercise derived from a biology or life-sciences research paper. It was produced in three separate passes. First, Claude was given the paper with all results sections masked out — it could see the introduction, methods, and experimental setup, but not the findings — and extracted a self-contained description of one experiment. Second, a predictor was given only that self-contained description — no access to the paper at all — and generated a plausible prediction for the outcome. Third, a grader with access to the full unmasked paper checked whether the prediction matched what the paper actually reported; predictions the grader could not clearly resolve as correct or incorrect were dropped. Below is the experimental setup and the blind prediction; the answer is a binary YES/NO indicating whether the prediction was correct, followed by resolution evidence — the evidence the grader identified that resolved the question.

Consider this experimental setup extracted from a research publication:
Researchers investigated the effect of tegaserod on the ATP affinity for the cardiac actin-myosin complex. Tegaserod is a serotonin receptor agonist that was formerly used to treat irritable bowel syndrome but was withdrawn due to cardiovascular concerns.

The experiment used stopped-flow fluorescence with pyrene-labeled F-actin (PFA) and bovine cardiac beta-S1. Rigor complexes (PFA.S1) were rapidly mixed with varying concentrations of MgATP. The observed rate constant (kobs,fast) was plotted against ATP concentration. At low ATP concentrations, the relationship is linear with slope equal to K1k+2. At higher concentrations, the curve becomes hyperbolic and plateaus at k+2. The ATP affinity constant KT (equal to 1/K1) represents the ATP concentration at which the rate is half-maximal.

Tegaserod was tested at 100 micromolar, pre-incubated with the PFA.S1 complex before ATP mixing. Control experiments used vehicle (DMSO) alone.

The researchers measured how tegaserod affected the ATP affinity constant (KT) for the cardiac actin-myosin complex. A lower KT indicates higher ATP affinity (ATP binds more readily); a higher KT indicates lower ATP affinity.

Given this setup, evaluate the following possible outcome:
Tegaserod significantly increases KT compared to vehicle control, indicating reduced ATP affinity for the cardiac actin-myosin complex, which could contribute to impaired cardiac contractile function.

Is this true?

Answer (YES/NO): NO